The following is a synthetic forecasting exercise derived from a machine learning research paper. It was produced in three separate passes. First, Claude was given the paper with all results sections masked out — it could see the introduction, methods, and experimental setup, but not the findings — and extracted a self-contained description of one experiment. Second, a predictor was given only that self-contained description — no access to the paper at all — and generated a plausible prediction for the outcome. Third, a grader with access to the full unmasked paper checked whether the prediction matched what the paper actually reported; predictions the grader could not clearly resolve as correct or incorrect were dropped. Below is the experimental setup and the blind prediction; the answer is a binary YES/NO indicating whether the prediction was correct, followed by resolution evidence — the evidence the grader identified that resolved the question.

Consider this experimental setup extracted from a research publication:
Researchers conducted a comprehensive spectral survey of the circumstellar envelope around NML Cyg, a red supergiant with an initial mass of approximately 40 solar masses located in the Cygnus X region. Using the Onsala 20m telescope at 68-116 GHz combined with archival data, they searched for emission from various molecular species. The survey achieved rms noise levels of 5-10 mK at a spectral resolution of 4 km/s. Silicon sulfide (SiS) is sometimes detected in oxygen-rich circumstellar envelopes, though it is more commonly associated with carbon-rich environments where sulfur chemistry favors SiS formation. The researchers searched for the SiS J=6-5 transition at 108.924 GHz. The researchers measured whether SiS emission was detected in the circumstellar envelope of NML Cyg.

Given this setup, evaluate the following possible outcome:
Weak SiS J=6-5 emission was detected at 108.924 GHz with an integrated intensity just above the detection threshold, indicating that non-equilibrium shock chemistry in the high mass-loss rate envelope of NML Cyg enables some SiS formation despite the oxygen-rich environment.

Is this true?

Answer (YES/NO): YES